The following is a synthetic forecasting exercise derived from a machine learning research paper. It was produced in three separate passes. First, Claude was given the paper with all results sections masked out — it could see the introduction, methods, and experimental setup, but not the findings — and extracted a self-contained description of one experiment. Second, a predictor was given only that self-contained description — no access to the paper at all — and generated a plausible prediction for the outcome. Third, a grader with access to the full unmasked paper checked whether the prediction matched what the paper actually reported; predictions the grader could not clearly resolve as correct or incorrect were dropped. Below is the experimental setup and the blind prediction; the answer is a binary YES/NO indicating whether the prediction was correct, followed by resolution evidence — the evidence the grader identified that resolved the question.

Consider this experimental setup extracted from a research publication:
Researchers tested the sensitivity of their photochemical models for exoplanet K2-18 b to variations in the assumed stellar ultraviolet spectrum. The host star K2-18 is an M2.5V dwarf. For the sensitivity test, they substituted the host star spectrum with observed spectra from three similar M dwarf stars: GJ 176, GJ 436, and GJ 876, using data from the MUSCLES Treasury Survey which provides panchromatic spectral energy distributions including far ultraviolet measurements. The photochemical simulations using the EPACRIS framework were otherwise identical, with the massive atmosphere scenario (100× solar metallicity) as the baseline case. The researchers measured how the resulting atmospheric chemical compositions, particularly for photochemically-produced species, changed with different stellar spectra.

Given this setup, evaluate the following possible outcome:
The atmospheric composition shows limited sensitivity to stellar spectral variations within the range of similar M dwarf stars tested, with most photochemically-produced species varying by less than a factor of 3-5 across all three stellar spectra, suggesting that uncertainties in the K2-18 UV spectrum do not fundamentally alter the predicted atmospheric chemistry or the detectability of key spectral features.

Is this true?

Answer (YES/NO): YES